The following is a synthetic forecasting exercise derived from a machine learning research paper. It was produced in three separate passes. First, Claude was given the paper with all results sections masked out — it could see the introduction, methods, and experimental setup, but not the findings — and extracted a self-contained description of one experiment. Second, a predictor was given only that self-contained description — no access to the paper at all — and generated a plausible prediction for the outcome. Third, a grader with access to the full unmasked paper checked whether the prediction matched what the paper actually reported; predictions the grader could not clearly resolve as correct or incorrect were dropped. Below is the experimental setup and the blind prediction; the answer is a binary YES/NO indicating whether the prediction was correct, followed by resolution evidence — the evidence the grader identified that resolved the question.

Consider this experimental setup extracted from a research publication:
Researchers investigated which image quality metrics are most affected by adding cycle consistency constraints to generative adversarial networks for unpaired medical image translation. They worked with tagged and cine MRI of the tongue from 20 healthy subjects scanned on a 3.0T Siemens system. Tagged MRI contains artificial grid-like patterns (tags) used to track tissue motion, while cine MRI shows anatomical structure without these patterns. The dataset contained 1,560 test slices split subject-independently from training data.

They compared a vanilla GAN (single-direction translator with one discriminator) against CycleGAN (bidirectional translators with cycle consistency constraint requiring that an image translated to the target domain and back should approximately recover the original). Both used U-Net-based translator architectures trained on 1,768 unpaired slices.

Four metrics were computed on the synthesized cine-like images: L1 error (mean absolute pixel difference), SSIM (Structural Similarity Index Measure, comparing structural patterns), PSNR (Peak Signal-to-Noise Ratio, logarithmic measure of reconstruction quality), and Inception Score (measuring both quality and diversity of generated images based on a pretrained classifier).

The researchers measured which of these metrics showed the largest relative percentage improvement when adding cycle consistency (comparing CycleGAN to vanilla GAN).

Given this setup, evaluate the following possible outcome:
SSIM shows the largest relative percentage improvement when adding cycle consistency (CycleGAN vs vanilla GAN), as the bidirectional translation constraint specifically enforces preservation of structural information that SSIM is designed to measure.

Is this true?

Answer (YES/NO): NO